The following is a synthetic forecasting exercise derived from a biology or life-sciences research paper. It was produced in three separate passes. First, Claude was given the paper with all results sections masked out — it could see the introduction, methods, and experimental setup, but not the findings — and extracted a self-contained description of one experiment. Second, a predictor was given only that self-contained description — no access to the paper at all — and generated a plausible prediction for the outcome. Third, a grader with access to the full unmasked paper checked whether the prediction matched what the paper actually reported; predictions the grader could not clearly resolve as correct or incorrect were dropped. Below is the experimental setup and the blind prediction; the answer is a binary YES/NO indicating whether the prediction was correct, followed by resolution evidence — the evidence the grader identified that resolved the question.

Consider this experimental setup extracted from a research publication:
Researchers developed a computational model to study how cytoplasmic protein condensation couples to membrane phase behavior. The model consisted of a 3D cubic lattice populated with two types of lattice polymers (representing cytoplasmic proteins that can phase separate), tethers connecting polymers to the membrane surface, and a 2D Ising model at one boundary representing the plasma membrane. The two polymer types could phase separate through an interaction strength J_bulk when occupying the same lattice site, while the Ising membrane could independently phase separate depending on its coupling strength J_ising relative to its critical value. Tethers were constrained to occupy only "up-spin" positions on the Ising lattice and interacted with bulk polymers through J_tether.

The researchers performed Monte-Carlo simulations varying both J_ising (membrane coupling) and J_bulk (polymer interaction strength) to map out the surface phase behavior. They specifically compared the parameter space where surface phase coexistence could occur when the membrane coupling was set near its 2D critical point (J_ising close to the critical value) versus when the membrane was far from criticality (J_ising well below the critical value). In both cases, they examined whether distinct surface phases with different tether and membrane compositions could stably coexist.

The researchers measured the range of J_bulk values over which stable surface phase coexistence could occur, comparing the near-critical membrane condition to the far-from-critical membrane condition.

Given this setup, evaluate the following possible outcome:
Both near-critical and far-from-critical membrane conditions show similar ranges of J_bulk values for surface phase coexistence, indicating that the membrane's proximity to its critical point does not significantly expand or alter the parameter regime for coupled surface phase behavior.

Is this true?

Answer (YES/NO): NO